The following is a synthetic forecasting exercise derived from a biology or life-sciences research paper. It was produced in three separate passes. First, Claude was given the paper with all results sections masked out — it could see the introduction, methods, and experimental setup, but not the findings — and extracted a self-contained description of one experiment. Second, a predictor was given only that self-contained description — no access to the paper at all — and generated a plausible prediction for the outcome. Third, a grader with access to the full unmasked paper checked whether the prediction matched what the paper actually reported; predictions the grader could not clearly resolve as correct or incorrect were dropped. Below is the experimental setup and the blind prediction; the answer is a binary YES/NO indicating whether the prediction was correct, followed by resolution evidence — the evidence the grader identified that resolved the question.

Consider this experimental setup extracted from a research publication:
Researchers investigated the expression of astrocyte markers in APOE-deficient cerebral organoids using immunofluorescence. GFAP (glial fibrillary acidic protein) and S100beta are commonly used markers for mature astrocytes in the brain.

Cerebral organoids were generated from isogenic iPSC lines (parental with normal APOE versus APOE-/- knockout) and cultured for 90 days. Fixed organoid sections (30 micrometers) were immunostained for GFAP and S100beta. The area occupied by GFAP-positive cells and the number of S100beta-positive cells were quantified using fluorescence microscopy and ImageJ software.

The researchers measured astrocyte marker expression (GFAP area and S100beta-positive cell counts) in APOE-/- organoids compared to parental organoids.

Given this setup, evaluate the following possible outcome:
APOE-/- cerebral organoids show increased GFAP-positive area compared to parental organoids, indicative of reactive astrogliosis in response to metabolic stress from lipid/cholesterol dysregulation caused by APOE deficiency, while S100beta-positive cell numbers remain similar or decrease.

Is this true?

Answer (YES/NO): NO